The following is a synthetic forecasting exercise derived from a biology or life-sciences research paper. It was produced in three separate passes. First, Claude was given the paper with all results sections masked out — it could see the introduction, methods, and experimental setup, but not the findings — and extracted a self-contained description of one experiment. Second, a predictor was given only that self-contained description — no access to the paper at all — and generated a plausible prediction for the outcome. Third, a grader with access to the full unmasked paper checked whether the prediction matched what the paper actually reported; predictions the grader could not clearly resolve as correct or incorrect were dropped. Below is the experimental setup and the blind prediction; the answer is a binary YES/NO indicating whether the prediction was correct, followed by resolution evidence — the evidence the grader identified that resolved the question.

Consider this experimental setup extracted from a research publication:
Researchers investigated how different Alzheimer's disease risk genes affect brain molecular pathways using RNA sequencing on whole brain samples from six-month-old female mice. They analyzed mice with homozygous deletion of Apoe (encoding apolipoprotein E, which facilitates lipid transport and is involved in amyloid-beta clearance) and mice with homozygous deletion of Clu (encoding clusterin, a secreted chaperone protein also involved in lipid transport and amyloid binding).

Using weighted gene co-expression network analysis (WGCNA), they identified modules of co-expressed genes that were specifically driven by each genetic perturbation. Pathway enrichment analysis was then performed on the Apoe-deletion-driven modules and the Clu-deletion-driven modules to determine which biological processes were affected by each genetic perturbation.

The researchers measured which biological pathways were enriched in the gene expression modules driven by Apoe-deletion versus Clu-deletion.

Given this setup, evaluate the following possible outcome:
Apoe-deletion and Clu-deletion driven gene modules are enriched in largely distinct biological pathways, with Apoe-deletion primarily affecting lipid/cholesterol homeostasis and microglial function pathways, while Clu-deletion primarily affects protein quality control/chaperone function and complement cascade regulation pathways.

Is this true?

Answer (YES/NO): NO